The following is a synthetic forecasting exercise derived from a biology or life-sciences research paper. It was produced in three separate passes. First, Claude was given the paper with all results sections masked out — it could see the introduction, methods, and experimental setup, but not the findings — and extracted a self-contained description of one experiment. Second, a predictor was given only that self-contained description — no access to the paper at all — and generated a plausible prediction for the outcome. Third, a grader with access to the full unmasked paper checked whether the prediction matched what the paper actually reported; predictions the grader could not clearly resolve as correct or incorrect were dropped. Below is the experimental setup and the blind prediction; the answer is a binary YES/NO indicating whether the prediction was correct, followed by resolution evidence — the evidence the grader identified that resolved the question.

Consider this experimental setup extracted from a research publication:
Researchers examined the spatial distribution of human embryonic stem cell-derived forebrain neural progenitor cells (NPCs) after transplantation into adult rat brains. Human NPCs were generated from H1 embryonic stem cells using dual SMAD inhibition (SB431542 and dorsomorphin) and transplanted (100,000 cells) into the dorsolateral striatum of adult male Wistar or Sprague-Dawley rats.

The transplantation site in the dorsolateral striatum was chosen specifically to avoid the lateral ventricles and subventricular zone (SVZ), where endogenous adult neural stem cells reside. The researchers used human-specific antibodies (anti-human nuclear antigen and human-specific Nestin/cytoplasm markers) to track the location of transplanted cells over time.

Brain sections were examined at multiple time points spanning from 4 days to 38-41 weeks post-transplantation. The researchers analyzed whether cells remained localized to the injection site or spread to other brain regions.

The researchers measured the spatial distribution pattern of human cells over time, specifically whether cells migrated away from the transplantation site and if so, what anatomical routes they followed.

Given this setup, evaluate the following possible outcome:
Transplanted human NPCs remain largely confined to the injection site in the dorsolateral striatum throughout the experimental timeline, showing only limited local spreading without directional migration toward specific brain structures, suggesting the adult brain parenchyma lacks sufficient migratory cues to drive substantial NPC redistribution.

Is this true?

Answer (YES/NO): NO